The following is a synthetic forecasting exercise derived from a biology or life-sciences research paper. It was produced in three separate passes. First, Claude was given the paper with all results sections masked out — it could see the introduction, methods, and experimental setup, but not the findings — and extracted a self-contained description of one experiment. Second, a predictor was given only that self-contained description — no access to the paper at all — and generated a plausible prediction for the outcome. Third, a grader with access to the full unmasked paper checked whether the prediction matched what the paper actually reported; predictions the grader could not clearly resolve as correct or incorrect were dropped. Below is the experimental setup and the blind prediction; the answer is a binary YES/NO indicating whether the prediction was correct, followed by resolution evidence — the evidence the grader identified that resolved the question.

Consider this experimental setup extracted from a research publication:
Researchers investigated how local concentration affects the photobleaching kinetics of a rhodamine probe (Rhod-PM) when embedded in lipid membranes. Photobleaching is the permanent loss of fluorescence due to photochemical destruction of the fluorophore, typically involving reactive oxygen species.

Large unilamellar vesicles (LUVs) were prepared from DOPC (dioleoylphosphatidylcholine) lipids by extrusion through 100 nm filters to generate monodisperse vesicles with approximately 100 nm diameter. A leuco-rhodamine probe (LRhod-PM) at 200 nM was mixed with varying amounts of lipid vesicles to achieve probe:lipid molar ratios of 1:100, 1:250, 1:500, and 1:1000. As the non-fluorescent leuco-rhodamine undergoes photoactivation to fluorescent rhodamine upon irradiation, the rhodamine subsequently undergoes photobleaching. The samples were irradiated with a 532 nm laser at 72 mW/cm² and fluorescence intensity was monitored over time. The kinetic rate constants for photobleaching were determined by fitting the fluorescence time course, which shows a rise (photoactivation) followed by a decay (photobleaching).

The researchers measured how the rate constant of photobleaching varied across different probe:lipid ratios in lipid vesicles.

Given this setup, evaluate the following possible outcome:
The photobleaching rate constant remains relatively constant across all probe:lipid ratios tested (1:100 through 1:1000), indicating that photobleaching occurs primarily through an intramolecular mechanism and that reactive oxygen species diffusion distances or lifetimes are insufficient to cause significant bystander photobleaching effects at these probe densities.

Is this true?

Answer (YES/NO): NO